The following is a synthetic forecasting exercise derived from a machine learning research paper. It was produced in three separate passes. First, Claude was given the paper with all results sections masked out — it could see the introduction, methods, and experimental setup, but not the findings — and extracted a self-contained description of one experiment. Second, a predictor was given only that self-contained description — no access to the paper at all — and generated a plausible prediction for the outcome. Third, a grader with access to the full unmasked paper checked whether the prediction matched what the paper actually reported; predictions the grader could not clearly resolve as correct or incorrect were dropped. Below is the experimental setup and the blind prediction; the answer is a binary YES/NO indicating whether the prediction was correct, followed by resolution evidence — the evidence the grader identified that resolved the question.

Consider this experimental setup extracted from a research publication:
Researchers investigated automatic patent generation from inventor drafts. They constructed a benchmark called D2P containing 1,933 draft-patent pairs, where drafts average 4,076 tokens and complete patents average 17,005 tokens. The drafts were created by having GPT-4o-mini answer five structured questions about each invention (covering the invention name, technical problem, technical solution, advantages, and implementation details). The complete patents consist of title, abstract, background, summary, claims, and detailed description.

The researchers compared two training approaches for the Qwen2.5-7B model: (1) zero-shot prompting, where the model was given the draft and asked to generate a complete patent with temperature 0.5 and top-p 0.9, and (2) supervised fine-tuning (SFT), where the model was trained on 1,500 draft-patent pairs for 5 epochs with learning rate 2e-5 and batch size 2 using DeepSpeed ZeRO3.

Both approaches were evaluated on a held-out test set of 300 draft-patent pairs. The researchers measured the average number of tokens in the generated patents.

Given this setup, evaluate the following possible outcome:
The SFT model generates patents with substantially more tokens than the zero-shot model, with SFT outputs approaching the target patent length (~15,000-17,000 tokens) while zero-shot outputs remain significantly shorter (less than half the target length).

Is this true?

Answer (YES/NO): NO